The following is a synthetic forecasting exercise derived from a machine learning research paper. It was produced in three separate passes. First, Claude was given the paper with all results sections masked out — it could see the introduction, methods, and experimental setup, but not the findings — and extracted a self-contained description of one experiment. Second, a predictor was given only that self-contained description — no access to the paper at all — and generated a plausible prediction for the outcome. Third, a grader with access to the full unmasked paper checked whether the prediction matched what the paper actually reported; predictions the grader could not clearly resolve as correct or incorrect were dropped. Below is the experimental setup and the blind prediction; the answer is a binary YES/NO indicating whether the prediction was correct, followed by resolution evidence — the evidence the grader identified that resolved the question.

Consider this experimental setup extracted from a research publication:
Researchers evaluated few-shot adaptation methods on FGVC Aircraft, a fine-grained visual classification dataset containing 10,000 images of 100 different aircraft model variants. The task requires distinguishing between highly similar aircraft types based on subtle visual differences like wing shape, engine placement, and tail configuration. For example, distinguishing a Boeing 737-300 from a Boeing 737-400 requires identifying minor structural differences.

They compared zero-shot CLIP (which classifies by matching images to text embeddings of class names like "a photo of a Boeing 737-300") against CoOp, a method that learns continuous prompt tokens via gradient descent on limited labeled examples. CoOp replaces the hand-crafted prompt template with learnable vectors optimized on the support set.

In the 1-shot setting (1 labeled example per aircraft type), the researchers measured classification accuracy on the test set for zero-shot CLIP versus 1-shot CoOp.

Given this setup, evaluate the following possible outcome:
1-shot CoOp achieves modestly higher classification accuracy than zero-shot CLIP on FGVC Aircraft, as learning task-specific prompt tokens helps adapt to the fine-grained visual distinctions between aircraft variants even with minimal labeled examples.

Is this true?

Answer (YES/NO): NO